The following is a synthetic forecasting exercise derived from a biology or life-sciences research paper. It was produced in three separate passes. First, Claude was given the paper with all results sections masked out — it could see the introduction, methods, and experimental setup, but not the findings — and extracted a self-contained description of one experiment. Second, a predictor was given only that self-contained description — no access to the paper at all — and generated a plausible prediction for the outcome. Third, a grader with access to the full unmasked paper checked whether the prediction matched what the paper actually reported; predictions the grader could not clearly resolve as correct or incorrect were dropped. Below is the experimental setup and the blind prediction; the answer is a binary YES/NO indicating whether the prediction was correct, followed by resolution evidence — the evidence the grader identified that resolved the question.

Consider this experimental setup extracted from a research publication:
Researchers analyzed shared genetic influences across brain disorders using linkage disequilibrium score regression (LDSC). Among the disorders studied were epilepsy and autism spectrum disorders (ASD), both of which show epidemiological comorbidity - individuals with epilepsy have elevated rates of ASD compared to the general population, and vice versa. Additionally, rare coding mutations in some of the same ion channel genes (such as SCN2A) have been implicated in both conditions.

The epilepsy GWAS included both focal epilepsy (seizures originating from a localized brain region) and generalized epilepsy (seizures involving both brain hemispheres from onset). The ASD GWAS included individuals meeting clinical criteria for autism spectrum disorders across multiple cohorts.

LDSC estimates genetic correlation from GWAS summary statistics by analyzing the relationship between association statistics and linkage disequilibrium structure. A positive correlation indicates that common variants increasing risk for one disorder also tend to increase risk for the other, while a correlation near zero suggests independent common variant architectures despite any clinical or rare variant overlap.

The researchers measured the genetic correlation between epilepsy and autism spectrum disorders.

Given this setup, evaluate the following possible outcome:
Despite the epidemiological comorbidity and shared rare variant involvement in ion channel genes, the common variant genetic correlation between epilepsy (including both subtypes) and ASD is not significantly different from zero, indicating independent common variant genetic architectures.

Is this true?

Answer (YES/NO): YES